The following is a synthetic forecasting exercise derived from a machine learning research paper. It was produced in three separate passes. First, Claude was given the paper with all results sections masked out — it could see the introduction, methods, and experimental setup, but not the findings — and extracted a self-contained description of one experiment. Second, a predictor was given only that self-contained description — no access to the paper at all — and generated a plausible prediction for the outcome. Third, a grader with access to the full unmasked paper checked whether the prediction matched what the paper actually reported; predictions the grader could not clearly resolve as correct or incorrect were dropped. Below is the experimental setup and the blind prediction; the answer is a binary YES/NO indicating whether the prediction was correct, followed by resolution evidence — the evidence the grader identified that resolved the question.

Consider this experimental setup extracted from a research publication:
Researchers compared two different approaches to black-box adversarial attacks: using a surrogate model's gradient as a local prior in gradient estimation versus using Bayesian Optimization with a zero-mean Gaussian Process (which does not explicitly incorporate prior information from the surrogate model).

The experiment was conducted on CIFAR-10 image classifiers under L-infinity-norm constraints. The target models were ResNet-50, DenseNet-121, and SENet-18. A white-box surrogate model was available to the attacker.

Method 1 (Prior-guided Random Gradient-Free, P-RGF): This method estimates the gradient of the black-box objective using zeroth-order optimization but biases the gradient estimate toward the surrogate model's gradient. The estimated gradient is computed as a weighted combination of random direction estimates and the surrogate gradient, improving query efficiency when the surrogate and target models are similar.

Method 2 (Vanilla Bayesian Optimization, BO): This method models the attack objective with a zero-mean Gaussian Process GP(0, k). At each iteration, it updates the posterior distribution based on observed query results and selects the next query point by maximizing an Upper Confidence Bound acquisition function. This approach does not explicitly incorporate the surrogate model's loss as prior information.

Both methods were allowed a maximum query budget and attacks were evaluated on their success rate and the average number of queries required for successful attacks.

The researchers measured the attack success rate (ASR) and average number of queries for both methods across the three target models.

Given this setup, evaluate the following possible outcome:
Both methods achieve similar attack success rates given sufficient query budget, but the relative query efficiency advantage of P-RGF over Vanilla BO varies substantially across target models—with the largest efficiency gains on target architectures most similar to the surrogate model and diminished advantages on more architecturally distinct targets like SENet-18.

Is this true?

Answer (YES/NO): NO